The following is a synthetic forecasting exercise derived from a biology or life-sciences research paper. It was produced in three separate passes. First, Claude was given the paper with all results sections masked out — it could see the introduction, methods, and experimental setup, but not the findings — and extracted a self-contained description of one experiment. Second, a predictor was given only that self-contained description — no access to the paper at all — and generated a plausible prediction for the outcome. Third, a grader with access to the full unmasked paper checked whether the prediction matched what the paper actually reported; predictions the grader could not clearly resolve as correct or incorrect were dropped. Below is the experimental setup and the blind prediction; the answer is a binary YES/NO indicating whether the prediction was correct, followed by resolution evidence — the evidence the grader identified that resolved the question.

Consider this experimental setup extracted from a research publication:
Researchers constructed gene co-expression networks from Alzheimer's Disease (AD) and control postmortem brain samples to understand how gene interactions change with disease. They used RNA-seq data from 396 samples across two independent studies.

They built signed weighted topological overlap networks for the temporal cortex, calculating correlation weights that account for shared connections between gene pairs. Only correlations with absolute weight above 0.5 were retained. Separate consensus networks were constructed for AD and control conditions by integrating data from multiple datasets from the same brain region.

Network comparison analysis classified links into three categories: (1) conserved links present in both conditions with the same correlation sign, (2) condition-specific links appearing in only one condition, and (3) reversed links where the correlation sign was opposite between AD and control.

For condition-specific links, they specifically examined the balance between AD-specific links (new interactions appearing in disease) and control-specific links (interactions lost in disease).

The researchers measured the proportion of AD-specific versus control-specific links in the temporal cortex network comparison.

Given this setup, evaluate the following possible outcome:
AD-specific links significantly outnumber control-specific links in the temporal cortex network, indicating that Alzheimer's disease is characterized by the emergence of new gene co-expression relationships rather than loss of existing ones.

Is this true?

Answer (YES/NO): NO